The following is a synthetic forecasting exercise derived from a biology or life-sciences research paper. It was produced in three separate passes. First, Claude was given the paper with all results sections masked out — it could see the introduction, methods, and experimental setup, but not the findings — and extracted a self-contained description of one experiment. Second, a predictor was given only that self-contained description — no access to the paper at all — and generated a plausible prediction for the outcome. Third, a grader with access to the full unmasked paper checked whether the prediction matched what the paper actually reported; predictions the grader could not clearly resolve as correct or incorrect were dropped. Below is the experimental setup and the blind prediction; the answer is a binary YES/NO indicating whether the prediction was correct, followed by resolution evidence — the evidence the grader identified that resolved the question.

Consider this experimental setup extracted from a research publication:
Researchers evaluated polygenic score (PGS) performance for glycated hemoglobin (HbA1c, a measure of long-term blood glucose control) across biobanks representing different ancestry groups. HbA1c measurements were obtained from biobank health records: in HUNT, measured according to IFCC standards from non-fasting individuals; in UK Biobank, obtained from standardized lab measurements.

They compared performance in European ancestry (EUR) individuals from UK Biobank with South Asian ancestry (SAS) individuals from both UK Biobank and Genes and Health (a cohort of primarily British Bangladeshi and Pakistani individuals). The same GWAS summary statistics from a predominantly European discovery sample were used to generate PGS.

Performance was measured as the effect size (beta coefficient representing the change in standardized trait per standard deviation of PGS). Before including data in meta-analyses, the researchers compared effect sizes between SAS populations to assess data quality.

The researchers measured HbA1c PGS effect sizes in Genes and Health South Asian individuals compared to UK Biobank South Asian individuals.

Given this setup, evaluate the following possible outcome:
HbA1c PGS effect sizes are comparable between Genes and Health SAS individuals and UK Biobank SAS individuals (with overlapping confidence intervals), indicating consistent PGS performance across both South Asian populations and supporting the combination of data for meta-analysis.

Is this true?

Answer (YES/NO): NO